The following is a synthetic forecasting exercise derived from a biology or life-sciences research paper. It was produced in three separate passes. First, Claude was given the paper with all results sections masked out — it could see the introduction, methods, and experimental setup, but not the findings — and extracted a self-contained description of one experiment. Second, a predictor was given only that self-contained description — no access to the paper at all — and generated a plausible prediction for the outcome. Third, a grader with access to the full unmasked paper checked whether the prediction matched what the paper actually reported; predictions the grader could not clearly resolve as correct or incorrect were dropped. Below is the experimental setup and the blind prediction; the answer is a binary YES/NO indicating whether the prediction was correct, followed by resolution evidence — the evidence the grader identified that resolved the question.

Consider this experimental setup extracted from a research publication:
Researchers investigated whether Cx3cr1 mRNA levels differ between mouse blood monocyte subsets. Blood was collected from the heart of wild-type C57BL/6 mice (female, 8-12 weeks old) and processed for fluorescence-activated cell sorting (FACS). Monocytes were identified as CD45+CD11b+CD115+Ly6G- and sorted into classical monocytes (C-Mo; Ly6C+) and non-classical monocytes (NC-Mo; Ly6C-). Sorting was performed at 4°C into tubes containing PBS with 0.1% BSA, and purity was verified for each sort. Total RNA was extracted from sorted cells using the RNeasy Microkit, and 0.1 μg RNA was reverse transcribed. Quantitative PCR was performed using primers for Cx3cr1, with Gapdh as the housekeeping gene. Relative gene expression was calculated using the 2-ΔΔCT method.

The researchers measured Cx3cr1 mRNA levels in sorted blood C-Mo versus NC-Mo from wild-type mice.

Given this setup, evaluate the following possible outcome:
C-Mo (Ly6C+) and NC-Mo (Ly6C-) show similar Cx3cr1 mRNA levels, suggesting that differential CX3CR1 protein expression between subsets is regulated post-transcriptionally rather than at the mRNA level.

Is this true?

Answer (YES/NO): NO